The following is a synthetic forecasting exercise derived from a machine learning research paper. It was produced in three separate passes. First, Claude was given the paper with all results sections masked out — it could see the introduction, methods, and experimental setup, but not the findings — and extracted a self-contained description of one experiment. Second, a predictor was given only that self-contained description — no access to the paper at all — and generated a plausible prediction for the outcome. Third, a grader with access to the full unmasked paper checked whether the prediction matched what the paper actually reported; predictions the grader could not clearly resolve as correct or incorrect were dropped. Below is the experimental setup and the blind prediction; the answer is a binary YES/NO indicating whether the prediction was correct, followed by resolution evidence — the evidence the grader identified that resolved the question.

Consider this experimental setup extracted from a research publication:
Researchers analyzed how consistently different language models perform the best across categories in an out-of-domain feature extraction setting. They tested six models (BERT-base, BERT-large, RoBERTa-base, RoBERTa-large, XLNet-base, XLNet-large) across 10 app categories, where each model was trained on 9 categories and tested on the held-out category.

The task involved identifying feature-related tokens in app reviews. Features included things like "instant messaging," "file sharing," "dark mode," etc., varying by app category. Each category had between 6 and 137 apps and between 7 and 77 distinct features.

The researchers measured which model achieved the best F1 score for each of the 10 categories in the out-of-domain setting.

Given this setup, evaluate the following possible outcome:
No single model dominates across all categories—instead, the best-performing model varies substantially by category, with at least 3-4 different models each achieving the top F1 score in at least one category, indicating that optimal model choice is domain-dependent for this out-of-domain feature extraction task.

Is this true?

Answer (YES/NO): YES